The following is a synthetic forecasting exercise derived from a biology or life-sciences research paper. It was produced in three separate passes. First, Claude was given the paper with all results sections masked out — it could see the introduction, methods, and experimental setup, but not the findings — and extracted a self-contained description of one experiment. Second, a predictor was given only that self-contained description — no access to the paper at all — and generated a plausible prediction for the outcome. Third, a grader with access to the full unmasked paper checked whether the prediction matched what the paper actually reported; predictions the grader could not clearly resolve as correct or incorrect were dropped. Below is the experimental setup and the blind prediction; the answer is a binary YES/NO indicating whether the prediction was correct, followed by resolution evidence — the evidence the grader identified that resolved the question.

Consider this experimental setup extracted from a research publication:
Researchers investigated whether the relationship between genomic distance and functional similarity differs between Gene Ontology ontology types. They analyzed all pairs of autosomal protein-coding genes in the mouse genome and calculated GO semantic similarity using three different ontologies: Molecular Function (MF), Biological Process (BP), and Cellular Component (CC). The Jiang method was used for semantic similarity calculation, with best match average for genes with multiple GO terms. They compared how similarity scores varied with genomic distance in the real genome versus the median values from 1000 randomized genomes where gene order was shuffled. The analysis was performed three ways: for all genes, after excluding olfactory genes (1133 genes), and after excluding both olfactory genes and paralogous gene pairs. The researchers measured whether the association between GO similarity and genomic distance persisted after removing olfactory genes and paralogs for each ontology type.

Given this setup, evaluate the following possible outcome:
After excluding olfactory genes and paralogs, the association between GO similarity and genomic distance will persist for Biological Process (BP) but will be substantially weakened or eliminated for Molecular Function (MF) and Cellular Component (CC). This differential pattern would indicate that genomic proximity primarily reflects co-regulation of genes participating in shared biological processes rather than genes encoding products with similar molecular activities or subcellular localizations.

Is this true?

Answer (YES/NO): NO